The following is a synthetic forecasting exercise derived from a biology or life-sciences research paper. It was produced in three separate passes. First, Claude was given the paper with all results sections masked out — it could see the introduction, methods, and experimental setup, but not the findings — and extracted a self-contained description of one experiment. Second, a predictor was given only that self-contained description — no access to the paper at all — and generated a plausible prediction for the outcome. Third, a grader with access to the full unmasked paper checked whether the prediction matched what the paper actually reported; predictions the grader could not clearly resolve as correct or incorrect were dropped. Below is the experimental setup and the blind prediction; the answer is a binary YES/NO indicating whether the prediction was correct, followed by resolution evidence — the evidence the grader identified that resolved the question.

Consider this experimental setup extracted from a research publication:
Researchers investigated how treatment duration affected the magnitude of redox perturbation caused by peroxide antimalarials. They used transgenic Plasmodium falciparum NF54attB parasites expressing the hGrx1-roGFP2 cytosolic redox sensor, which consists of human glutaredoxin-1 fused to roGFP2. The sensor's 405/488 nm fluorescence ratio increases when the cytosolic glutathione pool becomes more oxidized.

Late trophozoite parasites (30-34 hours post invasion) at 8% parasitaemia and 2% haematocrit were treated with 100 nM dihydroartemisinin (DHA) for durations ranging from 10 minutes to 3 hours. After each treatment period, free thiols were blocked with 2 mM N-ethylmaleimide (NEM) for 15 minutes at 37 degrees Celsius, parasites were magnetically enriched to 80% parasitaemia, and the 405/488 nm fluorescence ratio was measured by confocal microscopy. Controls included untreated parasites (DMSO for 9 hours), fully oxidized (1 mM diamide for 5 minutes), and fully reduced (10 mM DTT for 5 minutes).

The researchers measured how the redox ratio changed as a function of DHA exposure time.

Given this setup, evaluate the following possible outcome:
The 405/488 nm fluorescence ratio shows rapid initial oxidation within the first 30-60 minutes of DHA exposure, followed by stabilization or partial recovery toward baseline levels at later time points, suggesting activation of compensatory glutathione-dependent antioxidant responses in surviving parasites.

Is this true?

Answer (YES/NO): NO